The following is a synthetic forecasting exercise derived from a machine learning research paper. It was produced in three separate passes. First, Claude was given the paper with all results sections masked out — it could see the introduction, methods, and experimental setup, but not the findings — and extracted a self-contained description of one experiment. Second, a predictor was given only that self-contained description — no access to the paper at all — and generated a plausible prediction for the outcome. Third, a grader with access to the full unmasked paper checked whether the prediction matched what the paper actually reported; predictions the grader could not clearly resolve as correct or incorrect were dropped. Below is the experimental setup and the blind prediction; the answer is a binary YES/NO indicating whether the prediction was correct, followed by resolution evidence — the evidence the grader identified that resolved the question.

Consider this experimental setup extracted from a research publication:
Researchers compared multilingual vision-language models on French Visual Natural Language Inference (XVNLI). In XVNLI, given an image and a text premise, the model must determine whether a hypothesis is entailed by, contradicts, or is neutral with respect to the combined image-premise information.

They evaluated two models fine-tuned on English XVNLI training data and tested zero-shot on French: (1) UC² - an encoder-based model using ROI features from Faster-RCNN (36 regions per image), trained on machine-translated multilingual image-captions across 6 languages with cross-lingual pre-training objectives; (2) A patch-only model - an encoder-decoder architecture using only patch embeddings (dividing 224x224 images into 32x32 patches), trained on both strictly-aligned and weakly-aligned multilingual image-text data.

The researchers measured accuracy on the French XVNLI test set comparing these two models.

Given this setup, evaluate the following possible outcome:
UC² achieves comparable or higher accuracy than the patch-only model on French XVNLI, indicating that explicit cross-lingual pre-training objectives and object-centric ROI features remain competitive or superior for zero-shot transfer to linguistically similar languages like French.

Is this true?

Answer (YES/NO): YES